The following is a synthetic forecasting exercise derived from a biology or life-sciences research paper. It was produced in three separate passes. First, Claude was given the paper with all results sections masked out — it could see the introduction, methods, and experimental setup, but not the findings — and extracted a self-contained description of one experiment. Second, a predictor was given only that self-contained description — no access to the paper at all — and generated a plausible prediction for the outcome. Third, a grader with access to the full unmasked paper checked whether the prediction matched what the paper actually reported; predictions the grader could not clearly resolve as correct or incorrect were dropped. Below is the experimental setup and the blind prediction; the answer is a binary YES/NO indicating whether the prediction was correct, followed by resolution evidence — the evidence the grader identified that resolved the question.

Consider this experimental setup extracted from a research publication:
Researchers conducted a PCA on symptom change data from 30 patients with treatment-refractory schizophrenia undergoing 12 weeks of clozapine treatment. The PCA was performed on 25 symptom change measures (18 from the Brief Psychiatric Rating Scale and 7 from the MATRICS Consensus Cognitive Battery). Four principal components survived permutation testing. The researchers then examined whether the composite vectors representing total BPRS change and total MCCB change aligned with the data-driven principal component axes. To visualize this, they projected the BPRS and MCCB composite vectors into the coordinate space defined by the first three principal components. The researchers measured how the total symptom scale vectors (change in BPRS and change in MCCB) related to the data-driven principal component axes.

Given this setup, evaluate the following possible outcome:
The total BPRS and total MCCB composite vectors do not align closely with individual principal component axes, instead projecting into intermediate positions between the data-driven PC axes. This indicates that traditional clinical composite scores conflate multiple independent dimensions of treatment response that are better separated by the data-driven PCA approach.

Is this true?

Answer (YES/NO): YES